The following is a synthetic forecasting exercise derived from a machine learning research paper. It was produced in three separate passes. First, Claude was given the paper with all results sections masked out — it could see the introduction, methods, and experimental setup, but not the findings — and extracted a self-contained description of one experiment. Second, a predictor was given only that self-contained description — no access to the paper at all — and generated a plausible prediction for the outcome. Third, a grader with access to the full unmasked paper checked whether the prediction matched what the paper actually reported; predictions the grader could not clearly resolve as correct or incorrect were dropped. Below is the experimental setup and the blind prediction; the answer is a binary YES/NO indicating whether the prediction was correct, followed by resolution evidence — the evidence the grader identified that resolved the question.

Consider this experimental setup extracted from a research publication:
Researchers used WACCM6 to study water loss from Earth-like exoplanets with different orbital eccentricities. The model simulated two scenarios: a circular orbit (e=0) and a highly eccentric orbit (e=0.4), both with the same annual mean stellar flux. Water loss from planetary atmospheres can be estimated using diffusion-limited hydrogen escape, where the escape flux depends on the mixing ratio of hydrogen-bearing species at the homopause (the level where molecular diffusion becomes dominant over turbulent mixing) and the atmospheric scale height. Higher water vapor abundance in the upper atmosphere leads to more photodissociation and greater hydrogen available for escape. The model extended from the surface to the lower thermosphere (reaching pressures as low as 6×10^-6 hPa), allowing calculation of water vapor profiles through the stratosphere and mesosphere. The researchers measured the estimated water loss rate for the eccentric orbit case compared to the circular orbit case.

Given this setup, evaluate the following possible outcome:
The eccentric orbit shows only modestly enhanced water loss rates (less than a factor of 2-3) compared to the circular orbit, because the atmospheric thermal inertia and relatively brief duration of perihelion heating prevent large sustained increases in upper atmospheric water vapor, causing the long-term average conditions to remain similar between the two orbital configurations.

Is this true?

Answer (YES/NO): NO